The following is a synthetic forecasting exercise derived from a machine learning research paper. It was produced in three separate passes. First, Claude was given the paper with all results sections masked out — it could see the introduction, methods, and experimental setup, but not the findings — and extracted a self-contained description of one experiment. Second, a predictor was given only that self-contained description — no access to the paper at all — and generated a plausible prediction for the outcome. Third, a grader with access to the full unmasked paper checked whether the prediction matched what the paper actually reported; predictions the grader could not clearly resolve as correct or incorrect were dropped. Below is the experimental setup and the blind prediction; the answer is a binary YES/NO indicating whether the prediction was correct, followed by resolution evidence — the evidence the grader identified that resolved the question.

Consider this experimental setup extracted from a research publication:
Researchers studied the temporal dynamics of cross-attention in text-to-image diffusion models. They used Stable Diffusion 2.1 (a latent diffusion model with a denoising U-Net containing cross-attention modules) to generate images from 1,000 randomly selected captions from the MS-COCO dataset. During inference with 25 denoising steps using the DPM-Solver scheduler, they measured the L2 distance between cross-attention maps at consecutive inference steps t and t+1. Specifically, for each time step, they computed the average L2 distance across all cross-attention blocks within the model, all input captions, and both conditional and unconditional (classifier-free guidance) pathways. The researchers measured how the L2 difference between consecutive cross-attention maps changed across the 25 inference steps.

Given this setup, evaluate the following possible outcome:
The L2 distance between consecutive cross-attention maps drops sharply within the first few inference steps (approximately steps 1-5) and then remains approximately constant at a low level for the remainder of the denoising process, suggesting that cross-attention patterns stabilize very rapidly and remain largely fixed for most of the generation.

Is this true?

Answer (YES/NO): NO